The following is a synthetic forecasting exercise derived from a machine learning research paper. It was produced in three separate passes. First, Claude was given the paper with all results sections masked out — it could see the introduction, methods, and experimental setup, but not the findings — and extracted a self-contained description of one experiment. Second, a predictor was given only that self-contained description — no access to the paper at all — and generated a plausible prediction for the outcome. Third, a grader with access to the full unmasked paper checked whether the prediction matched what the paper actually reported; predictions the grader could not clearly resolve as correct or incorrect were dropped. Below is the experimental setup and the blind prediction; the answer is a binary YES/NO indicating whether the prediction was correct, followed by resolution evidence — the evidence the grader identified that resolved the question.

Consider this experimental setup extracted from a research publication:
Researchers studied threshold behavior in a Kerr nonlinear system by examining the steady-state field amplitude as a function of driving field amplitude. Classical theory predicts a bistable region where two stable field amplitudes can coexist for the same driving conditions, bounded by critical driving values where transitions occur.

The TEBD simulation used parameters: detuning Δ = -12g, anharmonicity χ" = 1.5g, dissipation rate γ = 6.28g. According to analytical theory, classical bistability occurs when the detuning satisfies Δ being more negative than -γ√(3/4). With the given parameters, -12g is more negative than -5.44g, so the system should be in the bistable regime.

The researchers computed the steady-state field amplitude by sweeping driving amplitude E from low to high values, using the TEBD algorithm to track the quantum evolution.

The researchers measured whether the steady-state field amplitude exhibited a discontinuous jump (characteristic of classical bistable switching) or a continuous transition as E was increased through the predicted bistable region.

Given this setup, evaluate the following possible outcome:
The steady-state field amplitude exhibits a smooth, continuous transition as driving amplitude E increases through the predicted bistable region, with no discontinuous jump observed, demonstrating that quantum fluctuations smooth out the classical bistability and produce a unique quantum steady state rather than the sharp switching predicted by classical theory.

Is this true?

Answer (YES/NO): YES